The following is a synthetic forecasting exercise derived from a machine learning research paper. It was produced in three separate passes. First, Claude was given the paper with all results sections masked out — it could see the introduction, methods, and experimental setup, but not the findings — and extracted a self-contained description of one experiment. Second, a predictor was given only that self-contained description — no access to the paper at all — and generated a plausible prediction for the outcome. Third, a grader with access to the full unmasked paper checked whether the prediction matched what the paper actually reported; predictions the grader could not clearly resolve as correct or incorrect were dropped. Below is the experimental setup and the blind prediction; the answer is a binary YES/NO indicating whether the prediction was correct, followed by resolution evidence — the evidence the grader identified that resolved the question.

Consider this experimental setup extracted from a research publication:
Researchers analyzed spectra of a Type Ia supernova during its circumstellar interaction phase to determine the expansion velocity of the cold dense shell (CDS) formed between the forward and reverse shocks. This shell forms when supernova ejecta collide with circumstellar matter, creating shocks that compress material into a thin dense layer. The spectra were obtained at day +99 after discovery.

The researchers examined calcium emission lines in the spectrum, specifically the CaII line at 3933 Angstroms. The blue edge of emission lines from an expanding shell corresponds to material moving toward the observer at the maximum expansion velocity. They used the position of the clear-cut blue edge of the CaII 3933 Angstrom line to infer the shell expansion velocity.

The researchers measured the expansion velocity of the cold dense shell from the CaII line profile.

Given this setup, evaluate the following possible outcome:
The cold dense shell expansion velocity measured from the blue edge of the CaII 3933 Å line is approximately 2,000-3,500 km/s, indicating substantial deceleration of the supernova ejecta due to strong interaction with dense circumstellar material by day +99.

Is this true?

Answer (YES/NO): NO